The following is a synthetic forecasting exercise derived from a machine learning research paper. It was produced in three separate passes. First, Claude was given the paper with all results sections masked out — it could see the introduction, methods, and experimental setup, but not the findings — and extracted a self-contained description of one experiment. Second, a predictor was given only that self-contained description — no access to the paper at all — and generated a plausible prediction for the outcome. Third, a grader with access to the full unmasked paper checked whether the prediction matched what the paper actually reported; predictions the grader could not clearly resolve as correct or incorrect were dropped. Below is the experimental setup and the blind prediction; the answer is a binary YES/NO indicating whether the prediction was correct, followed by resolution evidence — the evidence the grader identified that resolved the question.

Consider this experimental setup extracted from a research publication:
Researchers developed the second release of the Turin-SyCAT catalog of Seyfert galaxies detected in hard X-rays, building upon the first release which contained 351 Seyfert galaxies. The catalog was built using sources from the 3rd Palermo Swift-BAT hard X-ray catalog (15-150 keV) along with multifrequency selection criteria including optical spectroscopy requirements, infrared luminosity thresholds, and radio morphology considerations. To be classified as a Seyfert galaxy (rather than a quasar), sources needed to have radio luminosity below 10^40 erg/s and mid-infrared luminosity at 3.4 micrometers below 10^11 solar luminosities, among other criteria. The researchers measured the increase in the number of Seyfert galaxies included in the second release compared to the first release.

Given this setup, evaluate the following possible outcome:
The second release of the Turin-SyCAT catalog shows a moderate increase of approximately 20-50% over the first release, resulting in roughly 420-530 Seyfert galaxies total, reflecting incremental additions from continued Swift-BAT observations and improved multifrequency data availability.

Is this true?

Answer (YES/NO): NO